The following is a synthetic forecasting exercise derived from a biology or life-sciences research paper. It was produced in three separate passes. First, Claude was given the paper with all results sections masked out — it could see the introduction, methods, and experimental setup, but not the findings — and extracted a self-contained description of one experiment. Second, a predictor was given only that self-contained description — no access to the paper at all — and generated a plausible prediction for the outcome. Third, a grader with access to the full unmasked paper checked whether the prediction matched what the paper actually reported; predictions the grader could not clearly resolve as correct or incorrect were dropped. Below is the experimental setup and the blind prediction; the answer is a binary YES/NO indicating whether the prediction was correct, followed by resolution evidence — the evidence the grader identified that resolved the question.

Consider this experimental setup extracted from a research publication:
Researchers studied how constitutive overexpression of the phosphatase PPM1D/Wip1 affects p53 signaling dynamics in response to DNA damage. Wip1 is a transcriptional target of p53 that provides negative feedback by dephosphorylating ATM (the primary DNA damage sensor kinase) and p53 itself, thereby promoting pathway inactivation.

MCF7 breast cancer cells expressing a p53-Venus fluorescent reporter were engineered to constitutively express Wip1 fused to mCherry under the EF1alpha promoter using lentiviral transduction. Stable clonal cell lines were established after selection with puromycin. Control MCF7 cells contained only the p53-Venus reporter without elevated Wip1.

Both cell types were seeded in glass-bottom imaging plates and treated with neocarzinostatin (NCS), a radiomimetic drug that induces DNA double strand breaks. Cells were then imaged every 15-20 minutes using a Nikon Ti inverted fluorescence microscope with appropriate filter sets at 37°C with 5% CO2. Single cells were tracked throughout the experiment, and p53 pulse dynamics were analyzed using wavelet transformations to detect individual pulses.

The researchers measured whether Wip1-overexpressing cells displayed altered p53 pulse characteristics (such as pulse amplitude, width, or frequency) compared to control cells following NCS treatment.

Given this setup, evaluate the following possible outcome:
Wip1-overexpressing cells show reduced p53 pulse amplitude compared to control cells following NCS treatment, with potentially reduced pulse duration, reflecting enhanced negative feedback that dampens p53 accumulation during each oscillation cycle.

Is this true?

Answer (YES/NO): NO